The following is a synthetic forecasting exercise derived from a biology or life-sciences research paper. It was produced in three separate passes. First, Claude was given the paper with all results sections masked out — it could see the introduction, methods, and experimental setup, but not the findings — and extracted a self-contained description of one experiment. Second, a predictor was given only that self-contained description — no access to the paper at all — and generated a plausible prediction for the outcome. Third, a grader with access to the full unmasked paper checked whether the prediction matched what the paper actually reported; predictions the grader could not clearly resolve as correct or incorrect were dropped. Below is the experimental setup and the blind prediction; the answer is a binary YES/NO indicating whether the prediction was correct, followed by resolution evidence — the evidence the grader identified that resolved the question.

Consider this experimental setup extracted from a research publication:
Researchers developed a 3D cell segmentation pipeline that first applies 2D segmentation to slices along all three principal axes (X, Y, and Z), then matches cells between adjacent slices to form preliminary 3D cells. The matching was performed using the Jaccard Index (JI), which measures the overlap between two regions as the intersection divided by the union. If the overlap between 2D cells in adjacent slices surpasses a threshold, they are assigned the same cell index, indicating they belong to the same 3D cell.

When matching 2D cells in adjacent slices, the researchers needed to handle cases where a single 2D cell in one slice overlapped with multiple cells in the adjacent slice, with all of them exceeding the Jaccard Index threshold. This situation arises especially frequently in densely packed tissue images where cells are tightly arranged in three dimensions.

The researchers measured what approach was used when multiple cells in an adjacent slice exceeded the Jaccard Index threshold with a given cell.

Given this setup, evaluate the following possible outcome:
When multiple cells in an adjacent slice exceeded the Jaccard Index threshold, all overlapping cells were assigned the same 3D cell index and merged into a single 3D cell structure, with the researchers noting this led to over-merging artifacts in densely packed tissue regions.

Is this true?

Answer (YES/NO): NO